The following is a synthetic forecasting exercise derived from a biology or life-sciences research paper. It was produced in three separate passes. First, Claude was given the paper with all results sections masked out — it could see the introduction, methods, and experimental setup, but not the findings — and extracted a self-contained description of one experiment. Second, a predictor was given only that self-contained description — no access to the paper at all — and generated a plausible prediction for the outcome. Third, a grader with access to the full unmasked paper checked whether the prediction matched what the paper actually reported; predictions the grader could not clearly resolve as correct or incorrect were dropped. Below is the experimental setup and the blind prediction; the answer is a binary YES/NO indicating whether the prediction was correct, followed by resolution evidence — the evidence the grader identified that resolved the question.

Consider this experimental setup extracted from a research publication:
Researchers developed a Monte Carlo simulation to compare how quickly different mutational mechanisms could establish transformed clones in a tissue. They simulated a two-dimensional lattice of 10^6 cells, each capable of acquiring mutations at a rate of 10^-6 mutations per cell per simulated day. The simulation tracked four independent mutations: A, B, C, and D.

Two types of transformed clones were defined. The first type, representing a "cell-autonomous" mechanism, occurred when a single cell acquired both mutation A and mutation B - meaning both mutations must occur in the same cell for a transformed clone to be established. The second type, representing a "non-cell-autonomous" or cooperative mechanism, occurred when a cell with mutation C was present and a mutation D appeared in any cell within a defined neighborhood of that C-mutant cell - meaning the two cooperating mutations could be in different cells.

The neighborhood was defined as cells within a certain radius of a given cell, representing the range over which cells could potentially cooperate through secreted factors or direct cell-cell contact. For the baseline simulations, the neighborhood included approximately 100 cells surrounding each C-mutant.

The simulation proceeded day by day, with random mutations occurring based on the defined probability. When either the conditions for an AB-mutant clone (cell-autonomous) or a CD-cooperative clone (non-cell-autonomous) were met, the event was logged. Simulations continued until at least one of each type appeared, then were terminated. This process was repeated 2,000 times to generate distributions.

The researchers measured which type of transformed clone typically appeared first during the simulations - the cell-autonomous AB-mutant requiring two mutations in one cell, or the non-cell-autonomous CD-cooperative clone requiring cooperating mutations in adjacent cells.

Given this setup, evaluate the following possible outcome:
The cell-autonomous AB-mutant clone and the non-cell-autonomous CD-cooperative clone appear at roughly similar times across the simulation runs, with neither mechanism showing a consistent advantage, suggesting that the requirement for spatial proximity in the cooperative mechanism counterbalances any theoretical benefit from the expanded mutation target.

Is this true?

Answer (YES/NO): NO